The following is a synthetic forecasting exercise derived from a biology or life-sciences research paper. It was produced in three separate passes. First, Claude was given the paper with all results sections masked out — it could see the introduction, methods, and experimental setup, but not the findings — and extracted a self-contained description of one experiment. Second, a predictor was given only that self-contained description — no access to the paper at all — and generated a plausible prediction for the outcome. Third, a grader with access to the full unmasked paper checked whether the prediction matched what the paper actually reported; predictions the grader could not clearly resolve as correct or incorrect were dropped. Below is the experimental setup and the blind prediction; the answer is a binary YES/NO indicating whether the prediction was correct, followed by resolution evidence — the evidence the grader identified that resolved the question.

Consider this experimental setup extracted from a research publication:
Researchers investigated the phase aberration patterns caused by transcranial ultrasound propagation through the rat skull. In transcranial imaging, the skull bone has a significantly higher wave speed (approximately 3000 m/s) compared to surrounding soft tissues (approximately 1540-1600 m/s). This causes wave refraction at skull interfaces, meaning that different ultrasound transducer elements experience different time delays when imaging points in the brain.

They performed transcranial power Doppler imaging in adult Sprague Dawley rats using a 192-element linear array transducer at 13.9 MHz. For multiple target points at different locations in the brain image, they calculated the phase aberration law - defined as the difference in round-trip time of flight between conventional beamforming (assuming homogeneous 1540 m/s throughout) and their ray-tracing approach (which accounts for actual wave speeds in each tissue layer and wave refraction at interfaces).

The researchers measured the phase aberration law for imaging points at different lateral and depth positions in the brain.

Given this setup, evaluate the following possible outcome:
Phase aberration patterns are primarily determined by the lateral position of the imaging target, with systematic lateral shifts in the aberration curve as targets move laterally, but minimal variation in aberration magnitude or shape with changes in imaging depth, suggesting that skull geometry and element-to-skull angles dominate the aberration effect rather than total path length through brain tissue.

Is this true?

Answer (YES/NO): NO